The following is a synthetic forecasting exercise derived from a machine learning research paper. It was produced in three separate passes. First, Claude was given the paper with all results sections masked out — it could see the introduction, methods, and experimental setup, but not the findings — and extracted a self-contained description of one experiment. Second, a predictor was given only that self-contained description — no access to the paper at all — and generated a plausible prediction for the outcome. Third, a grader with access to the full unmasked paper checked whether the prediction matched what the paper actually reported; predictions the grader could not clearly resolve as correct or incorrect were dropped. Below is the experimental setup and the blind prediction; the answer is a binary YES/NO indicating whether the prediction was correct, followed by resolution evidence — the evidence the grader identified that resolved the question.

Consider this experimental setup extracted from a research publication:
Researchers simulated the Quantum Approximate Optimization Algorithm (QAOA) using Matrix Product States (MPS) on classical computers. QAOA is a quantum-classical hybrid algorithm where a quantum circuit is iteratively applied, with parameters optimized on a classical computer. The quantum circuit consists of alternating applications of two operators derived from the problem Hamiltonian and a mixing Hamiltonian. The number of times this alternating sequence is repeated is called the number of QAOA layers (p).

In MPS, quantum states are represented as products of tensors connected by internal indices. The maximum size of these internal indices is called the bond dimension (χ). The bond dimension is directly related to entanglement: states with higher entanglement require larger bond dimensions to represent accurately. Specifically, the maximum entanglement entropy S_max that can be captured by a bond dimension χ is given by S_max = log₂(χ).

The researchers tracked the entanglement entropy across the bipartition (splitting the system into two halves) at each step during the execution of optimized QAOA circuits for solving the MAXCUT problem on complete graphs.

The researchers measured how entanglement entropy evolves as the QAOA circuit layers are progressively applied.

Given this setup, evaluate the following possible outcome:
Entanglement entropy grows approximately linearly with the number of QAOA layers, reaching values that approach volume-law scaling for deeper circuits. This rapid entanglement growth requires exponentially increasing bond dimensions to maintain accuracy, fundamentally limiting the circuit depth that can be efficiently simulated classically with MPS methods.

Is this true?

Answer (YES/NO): NO